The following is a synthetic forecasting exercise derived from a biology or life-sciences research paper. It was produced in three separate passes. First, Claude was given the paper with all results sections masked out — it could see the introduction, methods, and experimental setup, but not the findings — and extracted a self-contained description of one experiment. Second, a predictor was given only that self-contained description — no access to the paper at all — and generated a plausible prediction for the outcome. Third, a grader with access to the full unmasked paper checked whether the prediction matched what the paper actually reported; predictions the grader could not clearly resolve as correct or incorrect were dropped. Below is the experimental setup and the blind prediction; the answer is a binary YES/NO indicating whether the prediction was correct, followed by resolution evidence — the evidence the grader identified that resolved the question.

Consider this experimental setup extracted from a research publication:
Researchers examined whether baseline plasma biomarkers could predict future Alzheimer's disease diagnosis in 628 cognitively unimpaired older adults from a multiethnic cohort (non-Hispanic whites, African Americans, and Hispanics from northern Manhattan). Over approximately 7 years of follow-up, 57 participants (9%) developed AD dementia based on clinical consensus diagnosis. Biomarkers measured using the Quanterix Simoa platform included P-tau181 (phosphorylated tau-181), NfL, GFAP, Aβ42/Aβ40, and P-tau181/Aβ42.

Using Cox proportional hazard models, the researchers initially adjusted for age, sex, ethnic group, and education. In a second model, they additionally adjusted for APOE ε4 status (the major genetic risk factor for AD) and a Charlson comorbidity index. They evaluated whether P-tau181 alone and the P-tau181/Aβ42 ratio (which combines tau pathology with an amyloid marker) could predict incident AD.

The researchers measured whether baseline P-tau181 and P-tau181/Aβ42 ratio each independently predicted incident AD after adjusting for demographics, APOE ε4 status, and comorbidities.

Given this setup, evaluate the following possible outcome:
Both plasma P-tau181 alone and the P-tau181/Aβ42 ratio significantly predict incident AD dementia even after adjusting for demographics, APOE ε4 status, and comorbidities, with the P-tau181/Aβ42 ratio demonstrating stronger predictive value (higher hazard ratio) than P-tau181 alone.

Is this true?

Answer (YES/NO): NO